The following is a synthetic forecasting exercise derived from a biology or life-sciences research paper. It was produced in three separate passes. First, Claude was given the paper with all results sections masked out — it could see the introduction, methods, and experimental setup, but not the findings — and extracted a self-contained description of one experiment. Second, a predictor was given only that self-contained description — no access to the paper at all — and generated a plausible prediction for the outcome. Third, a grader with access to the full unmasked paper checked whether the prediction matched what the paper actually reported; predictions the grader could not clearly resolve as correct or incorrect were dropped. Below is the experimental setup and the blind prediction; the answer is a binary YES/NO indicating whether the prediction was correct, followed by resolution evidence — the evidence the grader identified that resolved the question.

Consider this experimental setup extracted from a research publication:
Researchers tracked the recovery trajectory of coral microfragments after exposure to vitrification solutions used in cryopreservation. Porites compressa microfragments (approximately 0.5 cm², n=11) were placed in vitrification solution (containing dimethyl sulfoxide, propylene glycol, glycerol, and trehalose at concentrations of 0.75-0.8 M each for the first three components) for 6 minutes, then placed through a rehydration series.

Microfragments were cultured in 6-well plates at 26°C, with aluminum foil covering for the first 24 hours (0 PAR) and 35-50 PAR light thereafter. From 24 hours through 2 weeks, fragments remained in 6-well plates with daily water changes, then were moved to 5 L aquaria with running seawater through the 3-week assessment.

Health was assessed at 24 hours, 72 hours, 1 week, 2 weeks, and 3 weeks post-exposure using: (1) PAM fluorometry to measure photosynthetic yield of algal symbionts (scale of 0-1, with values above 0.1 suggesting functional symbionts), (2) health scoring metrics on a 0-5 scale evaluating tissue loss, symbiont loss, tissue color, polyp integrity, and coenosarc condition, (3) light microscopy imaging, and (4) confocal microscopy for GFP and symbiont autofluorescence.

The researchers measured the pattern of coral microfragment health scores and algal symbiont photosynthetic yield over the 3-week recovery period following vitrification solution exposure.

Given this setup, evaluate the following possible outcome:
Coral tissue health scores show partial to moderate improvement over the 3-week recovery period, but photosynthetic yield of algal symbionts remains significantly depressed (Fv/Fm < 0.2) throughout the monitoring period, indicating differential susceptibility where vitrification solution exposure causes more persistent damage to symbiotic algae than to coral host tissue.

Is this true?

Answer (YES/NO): NO